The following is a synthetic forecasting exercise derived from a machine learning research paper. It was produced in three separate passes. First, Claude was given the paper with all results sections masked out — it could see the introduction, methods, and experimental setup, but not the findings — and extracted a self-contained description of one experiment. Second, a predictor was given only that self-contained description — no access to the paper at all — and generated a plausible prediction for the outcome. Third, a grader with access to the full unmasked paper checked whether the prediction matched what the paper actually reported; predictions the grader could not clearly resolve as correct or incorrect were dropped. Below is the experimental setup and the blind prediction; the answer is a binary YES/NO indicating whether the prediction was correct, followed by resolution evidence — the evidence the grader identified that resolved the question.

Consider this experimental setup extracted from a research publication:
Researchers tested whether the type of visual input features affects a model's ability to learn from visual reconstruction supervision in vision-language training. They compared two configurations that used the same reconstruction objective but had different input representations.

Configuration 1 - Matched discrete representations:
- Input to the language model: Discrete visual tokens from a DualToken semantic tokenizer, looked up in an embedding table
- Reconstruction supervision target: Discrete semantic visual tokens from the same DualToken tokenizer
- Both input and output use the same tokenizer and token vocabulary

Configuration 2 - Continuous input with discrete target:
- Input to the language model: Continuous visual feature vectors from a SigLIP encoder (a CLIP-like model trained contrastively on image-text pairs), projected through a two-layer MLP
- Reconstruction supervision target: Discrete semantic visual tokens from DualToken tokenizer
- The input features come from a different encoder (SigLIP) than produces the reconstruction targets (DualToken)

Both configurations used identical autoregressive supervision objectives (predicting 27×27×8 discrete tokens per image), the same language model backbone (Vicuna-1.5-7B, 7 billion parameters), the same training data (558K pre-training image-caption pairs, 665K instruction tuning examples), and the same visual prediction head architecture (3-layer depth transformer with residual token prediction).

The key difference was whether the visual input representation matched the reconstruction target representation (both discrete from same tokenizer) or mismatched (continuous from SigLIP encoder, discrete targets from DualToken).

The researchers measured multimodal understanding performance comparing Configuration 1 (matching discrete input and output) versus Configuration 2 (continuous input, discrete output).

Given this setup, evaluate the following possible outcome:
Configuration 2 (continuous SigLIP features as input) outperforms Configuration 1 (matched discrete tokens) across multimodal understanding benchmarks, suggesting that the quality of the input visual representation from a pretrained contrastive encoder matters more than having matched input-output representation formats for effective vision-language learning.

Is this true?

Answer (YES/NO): YES